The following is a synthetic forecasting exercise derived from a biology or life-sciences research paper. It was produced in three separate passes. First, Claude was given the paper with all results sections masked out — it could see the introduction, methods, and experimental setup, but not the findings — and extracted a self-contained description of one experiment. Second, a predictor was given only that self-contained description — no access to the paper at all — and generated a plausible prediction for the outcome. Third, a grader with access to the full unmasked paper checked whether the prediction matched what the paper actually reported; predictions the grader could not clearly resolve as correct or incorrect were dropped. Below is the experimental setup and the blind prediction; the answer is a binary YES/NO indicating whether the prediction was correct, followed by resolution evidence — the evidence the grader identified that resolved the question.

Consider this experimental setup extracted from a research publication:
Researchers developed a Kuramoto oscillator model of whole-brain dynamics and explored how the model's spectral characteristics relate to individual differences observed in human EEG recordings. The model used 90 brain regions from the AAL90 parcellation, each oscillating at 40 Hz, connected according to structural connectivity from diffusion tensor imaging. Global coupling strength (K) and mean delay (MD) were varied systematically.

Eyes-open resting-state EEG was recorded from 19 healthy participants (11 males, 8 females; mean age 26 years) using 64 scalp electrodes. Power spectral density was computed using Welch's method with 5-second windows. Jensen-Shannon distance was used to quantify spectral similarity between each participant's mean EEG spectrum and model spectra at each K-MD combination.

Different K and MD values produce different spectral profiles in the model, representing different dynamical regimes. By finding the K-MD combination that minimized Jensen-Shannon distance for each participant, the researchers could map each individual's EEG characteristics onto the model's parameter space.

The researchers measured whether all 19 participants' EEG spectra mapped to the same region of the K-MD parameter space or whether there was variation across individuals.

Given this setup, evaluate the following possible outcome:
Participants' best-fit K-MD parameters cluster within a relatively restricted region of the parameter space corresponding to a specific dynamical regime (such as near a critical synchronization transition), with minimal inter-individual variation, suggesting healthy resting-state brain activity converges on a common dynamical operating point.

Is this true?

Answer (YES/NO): YES